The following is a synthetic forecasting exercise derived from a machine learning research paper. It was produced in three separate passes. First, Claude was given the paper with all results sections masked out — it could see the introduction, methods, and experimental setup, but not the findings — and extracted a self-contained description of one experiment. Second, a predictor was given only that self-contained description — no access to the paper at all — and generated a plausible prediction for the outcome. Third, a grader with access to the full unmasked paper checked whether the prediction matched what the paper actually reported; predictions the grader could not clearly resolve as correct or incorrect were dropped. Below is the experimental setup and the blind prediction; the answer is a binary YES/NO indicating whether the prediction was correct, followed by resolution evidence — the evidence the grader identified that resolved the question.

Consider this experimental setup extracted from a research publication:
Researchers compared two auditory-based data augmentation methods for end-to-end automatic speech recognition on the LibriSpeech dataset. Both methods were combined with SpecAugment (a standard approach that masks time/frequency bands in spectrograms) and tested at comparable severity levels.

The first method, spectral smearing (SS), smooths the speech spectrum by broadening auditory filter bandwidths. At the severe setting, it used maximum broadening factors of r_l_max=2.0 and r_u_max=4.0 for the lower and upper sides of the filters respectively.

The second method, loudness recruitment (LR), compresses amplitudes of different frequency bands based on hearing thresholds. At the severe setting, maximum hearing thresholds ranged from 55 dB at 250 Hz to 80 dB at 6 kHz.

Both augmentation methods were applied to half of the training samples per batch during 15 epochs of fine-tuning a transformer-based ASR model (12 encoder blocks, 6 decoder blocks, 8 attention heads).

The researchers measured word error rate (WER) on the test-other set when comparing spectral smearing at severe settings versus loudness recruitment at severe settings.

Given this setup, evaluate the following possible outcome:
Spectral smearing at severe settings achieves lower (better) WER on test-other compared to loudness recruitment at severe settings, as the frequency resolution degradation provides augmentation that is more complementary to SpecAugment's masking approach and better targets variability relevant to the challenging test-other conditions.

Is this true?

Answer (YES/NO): NO